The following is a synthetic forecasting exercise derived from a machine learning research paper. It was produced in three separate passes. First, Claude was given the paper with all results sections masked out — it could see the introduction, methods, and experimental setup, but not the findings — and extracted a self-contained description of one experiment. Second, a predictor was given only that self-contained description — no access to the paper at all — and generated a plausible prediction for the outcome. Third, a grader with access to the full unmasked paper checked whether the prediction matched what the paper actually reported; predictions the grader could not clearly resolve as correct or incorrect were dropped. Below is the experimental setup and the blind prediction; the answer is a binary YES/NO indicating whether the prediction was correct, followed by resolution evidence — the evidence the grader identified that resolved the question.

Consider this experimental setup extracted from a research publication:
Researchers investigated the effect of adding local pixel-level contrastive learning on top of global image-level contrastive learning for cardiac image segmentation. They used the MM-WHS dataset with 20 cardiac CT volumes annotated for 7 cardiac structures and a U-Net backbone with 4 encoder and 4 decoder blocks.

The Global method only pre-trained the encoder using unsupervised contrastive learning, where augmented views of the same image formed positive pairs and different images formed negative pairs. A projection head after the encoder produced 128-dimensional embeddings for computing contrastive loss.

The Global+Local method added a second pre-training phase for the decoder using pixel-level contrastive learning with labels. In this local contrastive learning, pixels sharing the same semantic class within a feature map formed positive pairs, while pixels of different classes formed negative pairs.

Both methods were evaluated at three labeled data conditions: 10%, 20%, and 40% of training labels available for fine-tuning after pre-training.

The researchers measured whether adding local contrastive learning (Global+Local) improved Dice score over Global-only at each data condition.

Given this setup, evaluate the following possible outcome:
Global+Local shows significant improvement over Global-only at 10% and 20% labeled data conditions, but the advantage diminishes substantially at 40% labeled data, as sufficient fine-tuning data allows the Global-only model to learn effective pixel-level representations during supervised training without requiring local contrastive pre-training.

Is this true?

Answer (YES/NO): YES